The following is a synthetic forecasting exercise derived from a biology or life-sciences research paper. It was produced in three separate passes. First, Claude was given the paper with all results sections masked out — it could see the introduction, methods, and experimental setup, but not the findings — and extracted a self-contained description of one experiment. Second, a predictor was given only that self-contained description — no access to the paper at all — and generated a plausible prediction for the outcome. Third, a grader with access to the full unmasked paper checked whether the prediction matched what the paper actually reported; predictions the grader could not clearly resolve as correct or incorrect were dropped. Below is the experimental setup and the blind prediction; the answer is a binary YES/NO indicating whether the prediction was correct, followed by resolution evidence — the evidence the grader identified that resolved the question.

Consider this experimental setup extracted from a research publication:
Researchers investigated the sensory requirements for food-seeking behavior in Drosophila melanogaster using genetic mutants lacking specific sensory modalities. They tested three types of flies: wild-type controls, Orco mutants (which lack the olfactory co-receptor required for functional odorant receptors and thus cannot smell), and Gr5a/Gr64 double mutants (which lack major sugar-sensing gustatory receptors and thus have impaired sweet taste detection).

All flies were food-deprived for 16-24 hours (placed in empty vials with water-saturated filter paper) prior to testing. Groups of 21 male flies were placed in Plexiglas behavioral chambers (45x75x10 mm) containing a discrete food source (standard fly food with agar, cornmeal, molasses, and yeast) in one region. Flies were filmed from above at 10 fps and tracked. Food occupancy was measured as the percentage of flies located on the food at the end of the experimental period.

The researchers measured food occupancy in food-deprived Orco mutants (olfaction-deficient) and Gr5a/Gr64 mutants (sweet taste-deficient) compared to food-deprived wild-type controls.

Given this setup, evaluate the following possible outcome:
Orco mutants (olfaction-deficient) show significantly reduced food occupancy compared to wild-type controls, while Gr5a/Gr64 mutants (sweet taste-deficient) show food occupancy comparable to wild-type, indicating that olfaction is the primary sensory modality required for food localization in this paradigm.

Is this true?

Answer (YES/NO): NO